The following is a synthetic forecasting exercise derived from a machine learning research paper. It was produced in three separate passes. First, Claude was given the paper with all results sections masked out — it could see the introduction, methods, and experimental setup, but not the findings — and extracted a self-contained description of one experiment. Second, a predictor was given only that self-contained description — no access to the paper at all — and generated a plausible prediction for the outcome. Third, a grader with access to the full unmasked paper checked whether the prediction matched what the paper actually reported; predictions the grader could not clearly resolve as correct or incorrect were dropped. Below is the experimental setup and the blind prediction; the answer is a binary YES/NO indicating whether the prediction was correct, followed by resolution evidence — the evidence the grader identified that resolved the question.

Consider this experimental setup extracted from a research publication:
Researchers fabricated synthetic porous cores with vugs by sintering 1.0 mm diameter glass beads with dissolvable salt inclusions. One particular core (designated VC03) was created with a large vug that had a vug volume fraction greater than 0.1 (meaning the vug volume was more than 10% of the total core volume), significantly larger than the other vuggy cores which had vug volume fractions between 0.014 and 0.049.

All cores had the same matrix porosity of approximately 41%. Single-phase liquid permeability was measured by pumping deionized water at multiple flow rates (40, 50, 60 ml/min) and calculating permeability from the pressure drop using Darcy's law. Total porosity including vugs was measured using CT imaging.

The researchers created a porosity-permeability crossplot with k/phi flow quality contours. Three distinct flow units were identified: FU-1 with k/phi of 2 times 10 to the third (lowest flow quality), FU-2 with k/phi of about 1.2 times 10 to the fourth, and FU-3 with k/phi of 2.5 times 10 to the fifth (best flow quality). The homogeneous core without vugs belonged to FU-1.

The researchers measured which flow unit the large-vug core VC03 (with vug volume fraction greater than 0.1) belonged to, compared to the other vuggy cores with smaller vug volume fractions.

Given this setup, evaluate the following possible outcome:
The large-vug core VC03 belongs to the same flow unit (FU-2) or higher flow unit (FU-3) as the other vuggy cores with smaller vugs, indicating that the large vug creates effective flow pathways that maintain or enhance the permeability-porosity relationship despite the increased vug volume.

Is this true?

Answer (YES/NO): YES